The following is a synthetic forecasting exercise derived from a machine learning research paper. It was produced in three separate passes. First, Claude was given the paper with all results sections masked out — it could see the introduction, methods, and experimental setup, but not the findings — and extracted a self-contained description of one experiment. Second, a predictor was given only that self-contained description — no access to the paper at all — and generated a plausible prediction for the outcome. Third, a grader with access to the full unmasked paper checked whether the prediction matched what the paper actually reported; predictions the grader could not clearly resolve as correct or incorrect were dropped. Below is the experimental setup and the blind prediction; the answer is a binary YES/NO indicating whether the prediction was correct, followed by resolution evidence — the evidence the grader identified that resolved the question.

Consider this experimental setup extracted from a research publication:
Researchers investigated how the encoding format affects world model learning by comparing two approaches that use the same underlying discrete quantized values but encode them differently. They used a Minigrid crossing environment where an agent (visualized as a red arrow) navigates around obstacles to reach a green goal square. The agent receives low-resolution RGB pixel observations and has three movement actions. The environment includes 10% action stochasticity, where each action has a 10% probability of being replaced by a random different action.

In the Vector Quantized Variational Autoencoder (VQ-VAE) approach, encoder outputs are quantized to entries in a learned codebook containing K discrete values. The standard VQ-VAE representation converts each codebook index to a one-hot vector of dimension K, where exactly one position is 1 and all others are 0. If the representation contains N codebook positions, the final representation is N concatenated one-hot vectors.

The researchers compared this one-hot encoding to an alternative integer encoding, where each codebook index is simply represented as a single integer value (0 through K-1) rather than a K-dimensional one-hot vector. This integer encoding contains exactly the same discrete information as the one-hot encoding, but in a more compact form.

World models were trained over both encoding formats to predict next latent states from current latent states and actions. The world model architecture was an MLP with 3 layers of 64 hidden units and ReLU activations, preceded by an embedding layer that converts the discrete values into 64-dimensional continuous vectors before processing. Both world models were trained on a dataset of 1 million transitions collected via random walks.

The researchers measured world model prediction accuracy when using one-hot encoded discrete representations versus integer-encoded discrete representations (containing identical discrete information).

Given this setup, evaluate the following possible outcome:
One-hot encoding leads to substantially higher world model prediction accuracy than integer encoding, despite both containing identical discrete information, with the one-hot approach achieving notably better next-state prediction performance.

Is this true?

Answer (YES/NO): YES